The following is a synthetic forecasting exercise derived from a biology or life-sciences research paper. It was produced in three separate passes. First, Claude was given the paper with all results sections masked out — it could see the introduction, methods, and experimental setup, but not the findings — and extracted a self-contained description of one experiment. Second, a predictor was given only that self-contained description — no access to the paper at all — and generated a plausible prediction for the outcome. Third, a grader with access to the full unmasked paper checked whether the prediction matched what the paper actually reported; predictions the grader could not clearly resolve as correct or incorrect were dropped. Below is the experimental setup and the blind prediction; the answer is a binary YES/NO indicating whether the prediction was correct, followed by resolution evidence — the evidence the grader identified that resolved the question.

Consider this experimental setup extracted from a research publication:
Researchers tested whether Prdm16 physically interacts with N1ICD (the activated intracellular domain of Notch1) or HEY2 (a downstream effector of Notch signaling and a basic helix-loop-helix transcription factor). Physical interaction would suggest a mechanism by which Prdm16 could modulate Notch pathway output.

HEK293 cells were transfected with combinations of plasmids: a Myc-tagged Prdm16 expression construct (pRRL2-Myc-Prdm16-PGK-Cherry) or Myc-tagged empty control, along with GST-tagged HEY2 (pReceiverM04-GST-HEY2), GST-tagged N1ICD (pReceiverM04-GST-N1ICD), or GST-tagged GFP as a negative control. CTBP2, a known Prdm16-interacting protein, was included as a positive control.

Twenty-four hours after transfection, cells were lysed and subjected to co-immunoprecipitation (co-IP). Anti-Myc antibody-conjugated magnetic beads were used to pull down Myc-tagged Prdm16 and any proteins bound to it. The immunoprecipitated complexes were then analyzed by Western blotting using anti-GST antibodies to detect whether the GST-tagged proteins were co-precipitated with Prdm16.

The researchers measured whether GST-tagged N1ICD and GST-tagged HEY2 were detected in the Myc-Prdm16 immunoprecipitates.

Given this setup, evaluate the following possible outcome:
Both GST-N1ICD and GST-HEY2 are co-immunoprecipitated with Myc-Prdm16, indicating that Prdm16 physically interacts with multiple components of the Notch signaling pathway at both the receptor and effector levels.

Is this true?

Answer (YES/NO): YES